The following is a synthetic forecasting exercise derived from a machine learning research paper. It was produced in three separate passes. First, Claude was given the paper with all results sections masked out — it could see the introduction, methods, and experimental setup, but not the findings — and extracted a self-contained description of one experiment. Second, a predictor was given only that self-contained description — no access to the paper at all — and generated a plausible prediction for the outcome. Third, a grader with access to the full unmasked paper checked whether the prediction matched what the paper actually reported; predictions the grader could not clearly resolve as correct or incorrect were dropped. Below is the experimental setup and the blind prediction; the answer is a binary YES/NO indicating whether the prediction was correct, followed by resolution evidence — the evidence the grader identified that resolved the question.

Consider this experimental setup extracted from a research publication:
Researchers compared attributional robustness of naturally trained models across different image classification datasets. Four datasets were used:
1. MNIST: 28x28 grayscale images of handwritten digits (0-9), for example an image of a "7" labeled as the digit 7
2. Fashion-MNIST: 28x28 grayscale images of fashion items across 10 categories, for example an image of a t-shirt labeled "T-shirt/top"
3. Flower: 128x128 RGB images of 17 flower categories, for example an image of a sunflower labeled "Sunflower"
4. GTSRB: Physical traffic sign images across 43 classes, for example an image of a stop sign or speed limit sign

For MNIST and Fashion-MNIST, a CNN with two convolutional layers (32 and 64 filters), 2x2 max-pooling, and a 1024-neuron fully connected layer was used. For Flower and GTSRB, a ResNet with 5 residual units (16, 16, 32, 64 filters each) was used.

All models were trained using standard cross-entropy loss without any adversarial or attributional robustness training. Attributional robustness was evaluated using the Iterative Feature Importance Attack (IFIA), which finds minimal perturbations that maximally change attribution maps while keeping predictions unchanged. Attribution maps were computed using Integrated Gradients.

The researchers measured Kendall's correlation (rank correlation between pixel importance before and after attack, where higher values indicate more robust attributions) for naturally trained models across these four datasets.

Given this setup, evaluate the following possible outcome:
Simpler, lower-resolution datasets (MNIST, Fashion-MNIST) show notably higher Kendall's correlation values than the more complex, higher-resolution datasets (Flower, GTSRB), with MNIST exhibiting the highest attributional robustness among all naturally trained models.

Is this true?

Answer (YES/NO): NO